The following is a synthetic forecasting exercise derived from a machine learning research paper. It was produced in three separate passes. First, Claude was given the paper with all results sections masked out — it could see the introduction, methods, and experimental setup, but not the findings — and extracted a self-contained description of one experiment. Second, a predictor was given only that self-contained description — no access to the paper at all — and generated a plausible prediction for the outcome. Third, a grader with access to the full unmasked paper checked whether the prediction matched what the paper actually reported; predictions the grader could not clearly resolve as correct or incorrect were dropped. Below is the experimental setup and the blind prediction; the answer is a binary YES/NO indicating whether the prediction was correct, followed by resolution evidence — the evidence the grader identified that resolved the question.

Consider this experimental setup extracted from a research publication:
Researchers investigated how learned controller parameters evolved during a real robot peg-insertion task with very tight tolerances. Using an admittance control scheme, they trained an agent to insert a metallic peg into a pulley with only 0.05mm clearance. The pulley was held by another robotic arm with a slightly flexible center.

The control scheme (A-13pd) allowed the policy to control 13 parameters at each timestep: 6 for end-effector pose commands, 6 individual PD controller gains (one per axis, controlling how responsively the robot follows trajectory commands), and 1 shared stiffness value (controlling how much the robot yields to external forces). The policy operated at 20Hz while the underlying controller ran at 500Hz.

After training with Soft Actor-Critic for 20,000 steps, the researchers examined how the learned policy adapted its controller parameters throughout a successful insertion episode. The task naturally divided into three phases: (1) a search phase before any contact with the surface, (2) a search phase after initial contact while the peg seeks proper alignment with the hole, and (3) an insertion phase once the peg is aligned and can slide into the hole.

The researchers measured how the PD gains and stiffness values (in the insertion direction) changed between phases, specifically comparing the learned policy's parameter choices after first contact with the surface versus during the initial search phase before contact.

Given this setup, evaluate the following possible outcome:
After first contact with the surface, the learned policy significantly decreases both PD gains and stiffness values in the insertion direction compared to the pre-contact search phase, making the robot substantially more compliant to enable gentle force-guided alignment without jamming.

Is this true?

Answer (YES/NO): YES